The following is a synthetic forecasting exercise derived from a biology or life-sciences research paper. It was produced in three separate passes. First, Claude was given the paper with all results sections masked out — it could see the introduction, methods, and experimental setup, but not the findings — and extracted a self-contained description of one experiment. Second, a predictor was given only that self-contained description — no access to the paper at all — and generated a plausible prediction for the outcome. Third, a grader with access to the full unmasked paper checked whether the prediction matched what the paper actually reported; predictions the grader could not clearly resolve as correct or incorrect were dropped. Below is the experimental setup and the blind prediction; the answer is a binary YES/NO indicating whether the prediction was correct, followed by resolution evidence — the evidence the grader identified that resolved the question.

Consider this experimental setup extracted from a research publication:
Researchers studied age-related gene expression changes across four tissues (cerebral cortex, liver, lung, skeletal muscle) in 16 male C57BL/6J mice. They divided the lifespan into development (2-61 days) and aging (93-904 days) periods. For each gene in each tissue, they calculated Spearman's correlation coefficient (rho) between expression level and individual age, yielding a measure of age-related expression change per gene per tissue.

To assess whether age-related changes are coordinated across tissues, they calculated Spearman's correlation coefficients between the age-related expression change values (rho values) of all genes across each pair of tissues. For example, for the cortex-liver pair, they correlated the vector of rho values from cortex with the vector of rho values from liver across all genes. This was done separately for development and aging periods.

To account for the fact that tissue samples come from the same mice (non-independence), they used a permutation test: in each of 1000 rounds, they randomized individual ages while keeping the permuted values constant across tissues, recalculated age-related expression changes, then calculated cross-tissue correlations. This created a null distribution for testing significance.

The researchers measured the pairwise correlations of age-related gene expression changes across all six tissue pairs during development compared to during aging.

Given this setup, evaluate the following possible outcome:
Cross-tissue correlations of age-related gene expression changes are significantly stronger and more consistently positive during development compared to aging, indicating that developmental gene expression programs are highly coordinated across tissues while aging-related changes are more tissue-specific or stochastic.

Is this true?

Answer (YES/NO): NO